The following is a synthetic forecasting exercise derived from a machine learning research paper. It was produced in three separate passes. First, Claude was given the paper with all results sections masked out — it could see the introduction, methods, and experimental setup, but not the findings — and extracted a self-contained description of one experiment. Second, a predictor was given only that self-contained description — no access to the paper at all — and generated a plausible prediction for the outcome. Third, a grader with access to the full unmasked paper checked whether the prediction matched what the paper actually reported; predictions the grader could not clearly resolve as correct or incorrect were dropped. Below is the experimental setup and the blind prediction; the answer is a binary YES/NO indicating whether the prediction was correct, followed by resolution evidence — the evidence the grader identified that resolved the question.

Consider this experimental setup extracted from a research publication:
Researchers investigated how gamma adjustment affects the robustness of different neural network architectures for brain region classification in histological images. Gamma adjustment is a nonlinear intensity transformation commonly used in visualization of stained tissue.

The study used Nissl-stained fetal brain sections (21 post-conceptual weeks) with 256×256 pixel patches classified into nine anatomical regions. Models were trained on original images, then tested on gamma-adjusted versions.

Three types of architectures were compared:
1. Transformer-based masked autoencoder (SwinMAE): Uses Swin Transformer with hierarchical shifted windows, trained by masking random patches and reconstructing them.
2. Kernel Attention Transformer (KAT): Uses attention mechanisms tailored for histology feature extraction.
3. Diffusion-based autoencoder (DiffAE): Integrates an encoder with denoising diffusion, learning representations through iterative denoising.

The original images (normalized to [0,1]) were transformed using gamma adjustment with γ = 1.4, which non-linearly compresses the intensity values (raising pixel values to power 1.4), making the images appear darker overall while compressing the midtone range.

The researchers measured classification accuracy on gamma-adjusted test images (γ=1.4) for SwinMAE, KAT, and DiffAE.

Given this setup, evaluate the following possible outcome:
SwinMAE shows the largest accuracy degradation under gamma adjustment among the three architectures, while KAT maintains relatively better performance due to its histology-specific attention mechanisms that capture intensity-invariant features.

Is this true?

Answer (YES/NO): NO